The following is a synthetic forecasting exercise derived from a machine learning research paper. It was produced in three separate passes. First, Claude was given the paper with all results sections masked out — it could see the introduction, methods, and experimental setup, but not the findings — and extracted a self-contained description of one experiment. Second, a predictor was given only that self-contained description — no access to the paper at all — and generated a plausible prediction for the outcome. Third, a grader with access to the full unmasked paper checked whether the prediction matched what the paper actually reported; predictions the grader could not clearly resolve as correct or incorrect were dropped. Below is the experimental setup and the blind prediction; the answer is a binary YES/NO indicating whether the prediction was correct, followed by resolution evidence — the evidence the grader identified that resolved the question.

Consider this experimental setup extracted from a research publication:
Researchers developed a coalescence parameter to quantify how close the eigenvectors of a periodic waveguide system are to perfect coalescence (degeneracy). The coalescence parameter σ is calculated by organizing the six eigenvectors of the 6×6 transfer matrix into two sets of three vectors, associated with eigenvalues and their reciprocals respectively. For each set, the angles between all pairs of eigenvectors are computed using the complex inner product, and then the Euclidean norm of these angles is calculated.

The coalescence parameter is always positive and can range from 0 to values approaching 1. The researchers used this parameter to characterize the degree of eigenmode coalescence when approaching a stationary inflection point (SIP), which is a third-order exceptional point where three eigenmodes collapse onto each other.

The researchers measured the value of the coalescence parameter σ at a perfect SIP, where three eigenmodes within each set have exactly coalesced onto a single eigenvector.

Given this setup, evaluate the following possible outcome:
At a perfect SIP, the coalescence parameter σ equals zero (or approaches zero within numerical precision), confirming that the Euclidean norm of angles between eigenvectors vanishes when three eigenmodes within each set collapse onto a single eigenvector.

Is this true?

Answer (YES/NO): YES